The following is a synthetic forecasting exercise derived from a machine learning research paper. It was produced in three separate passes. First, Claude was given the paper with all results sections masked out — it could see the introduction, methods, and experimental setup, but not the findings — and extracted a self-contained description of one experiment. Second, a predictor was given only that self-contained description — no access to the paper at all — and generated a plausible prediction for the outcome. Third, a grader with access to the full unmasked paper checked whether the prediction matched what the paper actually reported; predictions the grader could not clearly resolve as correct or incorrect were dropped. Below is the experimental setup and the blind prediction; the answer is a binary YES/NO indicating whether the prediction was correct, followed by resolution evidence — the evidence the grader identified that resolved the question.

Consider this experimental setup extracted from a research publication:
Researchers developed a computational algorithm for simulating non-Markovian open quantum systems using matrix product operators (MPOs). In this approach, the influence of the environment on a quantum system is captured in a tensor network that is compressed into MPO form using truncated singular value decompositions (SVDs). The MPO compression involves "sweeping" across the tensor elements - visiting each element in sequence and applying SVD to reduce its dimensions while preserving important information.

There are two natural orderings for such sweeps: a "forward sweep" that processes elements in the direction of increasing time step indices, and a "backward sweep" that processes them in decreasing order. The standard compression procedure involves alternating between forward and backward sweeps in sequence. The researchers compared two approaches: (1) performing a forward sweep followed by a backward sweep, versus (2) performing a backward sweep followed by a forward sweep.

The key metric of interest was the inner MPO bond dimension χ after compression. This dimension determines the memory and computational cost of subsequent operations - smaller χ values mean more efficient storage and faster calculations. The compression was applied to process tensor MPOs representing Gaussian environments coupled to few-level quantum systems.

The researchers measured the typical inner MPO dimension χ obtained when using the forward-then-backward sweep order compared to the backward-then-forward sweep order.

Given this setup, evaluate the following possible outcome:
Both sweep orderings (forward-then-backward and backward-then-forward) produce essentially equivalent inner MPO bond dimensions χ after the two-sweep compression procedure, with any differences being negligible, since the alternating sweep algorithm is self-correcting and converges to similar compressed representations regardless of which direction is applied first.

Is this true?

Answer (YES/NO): NO